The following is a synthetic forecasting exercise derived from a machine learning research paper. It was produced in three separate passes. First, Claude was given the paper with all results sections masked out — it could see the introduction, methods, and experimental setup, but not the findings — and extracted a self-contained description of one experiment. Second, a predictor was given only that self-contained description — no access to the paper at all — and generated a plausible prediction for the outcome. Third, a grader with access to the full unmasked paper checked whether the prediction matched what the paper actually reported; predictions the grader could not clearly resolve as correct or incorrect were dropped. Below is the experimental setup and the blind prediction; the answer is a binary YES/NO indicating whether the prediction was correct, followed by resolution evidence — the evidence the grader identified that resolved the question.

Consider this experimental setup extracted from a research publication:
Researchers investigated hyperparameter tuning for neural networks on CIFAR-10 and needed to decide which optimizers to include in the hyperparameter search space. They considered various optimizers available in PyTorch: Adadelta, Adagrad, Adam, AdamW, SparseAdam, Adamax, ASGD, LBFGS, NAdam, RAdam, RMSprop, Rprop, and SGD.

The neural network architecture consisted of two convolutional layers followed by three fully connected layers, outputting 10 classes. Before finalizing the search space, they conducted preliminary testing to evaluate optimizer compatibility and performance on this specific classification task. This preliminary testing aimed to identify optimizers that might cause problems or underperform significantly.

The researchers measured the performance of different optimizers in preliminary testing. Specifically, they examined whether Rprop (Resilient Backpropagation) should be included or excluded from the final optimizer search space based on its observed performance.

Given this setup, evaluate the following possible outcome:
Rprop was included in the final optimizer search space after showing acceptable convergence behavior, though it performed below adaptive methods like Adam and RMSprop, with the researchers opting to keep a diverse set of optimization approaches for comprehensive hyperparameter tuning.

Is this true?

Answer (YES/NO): NO